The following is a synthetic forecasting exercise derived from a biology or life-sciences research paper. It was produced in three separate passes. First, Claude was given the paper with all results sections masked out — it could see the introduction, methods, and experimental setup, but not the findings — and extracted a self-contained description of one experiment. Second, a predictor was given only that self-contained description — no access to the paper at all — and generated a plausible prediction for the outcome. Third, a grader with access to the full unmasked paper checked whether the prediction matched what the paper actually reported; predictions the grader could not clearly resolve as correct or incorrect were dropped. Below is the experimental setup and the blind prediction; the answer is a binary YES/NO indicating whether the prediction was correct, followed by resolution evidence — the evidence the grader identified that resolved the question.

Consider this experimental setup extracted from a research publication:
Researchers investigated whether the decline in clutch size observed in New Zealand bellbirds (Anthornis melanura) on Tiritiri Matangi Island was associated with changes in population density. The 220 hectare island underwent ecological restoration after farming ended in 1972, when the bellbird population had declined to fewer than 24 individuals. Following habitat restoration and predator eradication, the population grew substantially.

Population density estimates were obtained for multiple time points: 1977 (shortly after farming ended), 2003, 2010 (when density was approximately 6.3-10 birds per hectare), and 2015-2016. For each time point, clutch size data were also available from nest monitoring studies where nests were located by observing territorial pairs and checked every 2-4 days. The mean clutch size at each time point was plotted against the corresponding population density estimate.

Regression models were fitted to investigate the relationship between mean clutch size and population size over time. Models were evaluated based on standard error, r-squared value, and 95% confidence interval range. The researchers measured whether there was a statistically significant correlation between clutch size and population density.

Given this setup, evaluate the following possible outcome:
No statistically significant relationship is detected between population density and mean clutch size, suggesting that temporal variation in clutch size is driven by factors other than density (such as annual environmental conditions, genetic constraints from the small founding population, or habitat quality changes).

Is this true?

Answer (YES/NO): NO